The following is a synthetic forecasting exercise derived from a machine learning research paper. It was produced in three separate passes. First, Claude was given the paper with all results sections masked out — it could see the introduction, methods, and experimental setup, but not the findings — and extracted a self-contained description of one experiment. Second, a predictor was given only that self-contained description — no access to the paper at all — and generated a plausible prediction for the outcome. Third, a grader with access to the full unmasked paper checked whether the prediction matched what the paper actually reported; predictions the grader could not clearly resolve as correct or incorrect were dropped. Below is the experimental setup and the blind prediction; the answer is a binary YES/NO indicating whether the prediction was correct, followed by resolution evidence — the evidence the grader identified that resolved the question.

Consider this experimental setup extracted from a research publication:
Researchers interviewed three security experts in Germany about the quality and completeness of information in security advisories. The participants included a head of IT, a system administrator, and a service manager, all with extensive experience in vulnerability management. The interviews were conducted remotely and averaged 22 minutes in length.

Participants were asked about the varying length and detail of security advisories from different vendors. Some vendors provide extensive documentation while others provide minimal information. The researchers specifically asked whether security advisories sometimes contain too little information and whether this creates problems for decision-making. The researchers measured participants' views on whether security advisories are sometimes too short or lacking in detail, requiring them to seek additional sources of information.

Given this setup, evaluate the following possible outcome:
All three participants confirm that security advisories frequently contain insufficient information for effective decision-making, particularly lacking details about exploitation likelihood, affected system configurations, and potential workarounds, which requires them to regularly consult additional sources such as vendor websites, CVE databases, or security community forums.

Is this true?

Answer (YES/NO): NO